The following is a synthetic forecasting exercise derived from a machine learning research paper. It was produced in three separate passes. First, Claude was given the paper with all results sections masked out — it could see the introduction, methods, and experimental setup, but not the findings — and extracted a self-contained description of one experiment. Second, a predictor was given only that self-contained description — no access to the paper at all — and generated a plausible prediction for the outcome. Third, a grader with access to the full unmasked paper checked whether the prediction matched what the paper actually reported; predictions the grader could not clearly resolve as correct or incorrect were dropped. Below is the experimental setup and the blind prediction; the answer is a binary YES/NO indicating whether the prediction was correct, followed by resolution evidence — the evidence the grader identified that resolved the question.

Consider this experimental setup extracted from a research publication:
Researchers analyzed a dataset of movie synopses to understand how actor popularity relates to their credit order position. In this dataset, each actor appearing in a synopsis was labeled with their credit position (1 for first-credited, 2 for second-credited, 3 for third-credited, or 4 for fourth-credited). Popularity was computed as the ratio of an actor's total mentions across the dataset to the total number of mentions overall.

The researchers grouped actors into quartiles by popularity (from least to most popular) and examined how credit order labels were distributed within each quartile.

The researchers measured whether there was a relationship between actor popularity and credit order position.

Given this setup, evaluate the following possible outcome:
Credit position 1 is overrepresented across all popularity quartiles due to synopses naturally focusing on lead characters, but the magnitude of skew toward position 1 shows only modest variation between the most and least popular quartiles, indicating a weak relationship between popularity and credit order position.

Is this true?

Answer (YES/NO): NO